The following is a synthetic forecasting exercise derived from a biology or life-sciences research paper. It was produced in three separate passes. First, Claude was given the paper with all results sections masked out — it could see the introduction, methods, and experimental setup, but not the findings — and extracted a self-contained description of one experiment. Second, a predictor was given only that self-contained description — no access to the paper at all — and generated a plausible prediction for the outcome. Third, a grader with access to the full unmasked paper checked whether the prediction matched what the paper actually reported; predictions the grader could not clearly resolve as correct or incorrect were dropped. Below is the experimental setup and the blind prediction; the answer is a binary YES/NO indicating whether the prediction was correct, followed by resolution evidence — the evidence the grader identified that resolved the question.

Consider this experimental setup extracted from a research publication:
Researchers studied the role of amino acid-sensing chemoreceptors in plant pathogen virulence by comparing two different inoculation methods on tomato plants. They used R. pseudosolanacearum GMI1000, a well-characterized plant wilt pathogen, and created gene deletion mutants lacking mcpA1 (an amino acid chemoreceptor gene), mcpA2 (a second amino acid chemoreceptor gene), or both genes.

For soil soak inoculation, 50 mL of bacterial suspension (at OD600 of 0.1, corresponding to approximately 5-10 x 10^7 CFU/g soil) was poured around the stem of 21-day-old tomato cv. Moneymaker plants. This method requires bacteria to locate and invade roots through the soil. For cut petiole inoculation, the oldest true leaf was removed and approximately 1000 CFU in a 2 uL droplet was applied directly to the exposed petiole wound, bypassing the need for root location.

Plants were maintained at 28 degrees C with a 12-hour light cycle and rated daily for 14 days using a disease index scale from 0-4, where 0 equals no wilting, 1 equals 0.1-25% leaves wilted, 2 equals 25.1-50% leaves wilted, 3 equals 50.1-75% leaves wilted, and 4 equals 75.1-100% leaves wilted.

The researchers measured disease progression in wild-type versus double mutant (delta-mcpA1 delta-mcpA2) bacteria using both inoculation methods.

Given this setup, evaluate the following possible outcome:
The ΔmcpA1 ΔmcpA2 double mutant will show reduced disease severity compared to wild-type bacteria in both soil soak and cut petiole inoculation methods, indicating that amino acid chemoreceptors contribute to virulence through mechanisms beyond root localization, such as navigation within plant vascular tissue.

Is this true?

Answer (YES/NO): NO